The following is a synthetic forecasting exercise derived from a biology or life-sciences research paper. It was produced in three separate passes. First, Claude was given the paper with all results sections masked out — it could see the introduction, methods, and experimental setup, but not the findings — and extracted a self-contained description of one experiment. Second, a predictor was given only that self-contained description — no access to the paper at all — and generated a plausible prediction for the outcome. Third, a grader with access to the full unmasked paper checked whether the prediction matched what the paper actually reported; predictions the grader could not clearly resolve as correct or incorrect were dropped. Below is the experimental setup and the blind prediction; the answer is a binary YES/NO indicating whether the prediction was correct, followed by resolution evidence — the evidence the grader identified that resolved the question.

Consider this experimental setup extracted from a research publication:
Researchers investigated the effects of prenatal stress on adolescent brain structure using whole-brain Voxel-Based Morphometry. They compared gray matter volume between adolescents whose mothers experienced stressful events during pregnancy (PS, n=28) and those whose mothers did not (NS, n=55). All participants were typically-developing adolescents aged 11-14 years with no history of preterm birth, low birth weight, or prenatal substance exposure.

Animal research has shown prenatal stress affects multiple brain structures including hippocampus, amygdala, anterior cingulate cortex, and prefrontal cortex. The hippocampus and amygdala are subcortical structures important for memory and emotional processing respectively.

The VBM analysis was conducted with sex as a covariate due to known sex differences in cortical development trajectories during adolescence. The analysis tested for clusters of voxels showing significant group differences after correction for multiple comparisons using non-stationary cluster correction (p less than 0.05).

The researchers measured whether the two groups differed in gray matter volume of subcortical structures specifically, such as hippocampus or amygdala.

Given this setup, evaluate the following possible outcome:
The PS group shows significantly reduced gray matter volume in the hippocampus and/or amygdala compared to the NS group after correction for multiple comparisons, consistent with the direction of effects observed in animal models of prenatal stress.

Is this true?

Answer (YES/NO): NO